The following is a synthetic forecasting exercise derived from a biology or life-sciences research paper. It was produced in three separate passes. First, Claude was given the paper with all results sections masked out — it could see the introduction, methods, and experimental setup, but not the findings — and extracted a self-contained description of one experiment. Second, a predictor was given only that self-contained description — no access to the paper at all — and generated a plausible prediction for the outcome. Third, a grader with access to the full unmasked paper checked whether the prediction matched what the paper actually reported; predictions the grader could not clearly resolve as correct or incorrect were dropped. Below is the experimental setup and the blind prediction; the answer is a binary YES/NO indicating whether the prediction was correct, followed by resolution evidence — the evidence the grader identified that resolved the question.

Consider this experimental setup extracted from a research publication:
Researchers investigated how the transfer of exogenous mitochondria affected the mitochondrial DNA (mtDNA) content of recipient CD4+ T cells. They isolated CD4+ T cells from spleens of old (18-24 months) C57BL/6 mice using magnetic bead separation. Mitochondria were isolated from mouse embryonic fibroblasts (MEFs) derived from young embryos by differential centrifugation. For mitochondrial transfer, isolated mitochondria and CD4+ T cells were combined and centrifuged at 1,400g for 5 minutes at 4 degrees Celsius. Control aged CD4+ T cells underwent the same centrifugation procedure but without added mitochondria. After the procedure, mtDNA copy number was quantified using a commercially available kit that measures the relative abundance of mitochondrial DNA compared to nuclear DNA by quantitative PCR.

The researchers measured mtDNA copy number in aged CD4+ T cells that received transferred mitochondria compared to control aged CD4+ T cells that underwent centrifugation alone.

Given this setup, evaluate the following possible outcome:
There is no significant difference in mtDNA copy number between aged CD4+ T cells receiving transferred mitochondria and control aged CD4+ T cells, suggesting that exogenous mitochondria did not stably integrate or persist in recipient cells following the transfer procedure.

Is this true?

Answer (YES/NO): NO